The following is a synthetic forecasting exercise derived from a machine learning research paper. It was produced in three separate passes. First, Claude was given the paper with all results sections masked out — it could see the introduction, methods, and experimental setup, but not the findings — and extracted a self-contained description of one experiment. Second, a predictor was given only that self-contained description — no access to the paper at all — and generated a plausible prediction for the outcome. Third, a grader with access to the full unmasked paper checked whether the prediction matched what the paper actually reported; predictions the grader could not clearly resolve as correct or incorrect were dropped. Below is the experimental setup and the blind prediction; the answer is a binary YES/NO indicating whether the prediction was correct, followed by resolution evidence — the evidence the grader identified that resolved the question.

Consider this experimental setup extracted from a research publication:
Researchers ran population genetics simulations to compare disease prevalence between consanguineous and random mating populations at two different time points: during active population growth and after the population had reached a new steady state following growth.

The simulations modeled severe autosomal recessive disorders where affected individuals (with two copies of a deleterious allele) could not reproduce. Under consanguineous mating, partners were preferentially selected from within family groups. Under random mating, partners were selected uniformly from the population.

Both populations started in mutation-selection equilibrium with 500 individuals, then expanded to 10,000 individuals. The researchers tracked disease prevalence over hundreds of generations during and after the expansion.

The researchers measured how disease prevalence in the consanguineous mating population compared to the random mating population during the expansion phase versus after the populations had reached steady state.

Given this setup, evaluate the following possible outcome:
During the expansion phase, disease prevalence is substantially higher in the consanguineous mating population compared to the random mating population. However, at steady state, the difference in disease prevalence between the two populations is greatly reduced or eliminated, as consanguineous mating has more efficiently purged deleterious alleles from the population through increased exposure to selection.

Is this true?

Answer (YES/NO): NO